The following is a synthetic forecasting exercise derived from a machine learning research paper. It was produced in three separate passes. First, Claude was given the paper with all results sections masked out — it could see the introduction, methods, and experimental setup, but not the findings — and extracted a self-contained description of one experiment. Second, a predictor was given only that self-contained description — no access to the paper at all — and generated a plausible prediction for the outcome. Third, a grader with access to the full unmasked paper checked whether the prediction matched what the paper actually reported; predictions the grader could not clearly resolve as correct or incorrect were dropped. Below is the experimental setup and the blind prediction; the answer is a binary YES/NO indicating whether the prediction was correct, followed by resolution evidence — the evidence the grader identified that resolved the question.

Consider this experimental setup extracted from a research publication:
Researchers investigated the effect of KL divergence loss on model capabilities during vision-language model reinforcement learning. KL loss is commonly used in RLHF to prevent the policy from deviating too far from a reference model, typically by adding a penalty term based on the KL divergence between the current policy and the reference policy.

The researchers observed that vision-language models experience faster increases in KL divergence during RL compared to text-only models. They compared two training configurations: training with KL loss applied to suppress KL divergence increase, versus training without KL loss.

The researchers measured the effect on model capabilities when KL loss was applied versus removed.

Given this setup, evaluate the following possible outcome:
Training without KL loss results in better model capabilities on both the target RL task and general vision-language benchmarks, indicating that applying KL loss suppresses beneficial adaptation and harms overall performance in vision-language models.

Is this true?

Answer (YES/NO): NO